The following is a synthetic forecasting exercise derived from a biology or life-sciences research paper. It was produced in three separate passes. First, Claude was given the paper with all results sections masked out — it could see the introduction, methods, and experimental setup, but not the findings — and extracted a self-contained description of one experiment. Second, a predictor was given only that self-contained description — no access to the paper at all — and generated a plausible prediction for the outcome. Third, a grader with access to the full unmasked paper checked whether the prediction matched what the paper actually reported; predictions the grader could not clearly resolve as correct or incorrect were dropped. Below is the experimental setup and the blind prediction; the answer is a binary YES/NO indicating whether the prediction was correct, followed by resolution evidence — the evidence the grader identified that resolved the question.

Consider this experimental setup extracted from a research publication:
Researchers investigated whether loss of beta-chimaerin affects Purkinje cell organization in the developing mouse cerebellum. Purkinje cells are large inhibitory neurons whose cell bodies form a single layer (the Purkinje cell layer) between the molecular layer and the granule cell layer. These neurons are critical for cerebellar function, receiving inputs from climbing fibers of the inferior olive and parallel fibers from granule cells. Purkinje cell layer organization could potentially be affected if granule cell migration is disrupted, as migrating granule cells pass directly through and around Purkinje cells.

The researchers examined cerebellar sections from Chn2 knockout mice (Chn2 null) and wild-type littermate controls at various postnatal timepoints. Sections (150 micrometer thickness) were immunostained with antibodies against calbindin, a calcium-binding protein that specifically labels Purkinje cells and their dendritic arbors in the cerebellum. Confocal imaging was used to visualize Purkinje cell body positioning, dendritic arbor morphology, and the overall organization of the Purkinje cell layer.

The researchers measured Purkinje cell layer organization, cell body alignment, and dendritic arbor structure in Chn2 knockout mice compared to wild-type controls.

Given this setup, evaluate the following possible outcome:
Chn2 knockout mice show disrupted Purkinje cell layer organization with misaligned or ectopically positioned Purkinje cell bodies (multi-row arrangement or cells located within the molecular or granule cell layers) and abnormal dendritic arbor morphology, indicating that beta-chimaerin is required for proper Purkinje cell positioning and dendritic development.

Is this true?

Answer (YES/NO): NO